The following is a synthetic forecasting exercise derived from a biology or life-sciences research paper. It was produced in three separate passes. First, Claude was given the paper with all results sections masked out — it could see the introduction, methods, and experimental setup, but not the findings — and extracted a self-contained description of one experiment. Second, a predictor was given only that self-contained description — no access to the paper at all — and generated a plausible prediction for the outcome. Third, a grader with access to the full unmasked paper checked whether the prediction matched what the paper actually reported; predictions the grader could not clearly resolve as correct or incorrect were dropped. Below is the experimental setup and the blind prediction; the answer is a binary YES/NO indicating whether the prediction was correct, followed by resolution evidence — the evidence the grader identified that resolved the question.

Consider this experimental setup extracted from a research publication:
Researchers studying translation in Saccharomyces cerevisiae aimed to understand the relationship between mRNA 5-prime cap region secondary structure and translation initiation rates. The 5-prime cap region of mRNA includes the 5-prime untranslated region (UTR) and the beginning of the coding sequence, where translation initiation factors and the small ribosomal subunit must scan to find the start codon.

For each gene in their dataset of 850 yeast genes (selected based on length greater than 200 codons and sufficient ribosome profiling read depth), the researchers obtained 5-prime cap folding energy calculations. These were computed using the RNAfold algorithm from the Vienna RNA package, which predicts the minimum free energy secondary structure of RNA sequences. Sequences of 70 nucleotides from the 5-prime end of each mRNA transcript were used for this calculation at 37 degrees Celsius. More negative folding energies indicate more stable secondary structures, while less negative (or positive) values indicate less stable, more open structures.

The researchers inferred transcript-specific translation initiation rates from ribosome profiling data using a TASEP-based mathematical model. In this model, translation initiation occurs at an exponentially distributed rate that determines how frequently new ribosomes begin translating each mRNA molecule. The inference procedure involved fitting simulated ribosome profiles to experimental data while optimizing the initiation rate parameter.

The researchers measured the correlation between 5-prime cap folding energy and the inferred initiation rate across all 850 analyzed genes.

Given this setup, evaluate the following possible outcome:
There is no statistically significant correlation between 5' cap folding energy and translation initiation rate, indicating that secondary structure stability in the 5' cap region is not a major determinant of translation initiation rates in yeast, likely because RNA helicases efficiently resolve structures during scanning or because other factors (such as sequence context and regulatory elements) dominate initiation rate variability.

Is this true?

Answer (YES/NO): NO